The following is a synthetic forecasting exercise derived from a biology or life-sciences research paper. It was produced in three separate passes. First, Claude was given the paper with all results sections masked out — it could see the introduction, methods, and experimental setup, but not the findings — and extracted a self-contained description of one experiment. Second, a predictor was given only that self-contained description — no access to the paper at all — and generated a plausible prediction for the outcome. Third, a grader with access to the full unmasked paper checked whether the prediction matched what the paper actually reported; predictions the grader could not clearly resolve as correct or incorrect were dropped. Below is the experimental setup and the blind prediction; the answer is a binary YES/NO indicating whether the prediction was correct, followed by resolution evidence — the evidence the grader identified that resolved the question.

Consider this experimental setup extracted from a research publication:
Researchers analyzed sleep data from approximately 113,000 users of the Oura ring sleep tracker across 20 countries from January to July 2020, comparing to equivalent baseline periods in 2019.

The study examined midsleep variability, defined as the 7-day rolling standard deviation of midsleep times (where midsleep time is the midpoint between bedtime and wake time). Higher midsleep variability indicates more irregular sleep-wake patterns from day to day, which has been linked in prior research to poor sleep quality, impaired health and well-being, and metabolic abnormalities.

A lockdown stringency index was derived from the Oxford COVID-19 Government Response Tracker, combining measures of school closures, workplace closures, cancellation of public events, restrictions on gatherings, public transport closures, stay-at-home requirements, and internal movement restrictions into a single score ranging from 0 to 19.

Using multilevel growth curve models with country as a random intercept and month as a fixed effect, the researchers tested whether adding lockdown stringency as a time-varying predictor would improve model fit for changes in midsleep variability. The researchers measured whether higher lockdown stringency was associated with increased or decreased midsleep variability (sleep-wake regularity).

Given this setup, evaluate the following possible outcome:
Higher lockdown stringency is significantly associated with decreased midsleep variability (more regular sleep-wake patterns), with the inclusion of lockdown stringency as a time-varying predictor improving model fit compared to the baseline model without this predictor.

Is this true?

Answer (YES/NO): YES